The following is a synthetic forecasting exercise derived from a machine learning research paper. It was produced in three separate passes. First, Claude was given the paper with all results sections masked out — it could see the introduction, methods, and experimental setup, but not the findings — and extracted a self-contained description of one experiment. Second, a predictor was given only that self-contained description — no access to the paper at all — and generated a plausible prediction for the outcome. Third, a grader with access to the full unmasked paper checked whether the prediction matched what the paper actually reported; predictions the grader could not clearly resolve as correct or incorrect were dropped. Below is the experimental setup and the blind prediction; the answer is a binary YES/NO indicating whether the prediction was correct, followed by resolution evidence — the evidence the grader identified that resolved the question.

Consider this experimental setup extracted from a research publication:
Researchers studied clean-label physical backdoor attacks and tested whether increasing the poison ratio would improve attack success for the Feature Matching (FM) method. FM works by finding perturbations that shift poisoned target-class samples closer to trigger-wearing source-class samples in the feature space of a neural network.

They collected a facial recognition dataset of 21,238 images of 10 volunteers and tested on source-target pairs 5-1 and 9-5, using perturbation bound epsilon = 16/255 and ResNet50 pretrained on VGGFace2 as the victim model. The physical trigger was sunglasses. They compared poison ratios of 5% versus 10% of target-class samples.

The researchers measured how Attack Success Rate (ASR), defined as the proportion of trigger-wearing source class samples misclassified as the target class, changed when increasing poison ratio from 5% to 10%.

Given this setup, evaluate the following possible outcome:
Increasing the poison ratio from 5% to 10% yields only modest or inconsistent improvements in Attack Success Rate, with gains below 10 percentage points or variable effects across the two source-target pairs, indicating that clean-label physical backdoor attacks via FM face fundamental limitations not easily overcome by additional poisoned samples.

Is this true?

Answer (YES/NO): YES